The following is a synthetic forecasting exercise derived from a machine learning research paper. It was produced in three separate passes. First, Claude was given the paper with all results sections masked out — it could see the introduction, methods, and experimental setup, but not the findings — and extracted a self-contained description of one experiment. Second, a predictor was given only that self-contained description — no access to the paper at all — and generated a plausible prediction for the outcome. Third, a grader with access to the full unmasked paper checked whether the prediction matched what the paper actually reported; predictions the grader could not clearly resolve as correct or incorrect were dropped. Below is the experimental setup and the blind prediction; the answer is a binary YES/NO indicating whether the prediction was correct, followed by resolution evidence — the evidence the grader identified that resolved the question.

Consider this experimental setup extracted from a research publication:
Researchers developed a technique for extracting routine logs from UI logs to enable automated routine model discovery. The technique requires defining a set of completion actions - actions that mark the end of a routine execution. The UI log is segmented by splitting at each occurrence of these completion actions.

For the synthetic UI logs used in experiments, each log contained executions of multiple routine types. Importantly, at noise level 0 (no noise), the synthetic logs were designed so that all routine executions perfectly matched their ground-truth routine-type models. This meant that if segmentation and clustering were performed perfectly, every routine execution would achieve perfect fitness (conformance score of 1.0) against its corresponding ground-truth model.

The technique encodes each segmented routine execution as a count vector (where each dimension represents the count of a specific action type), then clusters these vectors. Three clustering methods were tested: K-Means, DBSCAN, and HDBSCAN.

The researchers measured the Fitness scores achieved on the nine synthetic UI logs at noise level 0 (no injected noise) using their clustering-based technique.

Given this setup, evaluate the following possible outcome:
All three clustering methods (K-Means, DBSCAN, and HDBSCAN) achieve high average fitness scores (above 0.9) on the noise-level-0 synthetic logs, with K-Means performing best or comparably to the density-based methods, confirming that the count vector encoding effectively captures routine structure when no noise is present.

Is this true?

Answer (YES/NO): NO